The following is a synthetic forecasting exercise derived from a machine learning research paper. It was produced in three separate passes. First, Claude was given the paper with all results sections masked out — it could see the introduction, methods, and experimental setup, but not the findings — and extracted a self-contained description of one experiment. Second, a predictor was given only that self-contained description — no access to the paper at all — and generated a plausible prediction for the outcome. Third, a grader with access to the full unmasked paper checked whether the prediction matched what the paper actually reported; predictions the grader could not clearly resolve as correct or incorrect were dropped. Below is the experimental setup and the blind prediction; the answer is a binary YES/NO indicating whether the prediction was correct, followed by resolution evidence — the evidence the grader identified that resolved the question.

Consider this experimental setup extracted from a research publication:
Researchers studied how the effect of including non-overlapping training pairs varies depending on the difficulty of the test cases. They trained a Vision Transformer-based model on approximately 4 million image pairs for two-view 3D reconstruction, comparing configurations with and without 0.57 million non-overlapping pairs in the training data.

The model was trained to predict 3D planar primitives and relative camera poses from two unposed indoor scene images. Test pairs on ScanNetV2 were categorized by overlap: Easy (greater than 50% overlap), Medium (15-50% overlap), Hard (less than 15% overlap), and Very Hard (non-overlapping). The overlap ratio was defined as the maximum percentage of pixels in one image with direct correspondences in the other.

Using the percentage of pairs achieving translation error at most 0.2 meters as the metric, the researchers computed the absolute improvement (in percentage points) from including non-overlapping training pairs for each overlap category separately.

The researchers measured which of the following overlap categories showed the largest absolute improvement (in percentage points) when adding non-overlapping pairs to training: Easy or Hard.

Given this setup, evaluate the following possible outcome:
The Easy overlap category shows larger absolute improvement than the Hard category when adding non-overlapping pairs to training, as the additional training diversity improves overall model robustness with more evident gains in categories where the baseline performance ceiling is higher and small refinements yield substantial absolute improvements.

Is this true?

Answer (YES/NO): NO